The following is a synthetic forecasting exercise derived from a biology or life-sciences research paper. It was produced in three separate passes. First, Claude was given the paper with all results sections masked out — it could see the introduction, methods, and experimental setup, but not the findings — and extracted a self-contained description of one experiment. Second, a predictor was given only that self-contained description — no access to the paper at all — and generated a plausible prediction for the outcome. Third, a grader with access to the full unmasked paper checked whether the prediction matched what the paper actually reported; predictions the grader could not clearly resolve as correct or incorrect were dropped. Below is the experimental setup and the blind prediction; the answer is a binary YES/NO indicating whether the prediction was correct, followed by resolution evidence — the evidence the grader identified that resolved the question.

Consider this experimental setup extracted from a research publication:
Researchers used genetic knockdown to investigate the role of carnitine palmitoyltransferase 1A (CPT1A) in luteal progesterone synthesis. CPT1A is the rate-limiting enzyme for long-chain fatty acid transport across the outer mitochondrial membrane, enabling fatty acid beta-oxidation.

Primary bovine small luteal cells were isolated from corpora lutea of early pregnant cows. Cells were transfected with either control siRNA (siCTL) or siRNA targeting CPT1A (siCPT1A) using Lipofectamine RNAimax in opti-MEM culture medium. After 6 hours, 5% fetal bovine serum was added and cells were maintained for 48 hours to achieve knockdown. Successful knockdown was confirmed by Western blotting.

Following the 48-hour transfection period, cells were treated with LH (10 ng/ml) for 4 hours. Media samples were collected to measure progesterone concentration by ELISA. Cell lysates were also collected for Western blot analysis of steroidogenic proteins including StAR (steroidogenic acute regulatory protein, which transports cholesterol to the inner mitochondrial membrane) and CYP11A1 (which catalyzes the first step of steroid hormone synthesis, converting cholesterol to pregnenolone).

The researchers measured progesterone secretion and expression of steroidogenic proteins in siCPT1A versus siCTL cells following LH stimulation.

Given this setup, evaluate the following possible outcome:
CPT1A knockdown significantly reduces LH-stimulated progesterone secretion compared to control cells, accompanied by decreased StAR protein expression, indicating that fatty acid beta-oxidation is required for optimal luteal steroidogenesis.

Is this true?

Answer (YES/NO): NO